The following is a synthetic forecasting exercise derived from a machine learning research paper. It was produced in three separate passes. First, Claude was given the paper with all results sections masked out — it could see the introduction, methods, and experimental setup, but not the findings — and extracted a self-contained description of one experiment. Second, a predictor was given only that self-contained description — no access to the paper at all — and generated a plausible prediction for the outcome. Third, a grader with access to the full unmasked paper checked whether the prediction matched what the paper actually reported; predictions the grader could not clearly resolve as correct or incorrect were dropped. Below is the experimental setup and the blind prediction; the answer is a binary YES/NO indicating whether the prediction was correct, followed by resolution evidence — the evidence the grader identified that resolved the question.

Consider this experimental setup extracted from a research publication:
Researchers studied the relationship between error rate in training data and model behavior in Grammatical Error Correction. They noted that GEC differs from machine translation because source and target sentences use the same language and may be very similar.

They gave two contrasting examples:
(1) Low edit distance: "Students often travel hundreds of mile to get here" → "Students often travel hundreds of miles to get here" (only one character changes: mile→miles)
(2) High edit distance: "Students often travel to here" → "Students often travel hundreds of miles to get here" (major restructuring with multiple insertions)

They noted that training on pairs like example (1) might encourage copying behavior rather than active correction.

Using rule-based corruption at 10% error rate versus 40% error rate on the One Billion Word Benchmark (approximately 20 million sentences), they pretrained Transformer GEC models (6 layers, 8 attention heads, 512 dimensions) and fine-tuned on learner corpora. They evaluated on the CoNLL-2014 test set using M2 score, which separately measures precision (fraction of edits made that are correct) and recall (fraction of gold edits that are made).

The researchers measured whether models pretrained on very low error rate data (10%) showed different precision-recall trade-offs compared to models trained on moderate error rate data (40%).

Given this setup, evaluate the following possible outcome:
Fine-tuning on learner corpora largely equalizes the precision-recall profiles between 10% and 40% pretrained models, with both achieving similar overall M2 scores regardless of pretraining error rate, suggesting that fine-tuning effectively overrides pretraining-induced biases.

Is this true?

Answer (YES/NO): NO